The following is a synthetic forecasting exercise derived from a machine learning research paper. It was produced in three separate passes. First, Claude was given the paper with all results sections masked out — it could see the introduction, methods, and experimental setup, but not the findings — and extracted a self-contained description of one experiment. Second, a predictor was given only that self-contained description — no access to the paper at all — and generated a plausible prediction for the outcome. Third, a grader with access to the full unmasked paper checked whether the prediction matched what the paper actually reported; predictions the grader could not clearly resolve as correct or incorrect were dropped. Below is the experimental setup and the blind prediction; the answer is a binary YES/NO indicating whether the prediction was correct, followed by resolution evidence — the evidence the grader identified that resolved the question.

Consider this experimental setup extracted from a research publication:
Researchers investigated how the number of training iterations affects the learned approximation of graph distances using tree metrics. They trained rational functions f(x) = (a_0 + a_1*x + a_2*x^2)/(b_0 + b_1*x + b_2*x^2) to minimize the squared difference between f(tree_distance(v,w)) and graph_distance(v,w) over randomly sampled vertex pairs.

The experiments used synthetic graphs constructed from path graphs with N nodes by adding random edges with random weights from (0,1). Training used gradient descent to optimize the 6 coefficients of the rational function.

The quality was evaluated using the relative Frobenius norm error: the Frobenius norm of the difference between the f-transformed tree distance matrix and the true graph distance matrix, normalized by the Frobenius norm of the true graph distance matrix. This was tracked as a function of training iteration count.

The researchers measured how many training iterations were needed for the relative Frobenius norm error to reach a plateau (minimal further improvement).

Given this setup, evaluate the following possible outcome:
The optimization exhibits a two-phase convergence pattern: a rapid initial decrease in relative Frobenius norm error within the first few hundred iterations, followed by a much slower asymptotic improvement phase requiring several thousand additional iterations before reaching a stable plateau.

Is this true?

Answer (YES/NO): NO